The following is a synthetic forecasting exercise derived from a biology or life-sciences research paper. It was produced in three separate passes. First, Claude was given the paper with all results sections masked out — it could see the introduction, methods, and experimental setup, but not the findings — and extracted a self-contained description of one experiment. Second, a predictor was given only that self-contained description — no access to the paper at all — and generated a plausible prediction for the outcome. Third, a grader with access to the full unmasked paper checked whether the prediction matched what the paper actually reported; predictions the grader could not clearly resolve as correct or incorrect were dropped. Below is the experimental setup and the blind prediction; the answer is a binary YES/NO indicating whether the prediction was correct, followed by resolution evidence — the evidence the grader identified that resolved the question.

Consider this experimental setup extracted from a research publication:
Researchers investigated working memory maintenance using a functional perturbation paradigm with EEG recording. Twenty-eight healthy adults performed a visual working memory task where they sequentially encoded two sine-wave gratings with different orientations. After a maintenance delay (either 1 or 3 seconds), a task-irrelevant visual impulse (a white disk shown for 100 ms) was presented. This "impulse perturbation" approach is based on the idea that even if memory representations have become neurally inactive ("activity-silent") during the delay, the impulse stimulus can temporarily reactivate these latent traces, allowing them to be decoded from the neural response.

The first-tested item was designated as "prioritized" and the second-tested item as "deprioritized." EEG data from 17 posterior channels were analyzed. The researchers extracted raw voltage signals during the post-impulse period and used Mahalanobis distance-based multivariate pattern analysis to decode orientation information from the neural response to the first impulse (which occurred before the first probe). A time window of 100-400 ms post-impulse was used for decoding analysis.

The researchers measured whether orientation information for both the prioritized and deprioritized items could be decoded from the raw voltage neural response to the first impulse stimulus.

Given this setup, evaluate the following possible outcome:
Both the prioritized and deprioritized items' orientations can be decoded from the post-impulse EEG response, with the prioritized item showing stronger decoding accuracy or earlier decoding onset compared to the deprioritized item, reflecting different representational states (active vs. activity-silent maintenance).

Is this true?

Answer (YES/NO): NO